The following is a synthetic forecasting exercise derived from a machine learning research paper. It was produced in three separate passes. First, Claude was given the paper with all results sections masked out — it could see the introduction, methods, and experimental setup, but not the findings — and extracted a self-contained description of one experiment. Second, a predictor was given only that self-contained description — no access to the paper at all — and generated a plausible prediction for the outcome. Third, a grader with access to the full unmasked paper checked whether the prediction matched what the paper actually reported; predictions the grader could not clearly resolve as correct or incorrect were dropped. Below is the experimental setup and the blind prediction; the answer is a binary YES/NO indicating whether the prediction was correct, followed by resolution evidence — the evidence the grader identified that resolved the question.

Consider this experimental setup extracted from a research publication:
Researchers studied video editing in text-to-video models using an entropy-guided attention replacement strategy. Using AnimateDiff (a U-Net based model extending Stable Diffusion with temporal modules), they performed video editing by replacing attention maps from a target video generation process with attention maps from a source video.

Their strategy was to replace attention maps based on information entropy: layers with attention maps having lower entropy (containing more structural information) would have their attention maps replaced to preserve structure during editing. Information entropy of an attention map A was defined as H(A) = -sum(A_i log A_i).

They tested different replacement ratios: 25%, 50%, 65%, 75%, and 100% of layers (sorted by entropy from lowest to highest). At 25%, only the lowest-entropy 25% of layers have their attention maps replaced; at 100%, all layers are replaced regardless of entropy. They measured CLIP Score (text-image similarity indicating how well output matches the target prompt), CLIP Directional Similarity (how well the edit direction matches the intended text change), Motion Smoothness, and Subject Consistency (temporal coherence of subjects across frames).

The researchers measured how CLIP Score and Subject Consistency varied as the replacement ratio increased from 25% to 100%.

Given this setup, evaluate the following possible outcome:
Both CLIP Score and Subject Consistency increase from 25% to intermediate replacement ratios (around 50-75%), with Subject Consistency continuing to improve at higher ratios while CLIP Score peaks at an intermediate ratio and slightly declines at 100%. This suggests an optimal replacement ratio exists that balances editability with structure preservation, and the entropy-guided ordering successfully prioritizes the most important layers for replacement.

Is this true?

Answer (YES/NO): NO